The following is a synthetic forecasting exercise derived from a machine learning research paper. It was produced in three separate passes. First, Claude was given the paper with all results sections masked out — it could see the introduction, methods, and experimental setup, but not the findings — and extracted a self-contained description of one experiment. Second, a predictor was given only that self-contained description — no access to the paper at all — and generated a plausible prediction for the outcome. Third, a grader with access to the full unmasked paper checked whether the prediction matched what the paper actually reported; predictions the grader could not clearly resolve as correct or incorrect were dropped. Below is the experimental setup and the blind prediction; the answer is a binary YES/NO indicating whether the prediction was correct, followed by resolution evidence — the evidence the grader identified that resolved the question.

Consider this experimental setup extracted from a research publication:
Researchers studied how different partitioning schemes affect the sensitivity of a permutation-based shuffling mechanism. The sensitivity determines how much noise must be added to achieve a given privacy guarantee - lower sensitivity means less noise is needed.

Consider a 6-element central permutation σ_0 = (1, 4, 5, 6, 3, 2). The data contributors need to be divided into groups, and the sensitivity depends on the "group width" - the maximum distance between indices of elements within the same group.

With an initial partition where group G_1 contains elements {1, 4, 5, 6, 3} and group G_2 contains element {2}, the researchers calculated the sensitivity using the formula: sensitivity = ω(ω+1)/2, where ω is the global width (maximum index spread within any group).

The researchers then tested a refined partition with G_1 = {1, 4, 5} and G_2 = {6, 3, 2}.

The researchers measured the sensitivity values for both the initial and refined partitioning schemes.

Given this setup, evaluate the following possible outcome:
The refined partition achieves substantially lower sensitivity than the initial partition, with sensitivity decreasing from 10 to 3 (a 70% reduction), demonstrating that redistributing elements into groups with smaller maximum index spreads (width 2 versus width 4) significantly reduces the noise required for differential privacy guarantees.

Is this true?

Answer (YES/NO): NO